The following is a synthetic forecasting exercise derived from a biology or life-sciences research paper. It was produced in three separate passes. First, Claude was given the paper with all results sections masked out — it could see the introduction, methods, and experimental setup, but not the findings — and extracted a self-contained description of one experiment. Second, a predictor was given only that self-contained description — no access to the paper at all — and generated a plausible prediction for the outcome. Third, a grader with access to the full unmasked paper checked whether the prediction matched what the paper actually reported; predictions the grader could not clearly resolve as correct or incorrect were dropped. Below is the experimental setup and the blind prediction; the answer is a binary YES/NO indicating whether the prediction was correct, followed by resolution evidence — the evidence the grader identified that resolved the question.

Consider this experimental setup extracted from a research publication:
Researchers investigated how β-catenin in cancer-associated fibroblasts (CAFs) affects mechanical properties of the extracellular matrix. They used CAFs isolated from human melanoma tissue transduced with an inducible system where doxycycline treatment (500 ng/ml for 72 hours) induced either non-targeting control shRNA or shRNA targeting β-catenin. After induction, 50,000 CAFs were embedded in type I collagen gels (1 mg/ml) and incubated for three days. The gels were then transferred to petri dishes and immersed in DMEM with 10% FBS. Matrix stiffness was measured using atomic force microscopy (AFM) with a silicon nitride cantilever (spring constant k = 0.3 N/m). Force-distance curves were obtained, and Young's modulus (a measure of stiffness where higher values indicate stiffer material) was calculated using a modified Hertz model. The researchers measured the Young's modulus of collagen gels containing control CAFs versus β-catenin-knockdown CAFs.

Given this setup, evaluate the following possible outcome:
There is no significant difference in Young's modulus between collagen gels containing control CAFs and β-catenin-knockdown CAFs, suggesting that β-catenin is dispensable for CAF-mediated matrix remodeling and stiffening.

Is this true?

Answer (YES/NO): NO